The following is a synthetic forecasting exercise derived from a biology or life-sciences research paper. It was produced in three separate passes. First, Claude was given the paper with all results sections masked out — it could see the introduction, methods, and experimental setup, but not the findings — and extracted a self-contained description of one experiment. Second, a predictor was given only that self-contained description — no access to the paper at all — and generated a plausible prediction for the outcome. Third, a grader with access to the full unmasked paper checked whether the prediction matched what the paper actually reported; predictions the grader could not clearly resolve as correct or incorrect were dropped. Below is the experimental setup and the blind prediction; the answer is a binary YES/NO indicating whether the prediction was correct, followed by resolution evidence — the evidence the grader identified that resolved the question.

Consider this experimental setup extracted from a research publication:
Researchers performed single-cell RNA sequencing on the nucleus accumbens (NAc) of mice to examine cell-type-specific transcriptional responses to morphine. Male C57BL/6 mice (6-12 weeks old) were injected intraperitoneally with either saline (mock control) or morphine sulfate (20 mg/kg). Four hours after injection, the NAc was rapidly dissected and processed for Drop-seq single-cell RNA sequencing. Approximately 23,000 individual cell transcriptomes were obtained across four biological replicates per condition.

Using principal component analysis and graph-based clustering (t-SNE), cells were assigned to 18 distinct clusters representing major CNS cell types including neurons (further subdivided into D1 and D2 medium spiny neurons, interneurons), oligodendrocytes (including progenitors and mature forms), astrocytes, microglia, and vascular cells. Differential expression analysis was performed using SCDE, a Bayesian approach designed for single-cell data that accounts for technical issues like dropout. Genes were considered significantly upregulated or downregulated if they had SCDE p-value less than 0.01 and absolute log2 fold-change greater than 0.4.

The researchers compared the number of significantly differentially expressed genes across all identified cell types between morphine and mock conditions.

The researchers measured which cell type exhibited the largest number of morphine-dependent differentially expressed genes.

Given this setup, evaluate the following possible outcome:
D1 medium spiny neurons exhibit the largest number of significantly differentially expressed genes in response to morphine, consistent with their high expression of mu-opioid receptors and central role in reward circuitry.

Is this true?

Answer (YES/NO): NO